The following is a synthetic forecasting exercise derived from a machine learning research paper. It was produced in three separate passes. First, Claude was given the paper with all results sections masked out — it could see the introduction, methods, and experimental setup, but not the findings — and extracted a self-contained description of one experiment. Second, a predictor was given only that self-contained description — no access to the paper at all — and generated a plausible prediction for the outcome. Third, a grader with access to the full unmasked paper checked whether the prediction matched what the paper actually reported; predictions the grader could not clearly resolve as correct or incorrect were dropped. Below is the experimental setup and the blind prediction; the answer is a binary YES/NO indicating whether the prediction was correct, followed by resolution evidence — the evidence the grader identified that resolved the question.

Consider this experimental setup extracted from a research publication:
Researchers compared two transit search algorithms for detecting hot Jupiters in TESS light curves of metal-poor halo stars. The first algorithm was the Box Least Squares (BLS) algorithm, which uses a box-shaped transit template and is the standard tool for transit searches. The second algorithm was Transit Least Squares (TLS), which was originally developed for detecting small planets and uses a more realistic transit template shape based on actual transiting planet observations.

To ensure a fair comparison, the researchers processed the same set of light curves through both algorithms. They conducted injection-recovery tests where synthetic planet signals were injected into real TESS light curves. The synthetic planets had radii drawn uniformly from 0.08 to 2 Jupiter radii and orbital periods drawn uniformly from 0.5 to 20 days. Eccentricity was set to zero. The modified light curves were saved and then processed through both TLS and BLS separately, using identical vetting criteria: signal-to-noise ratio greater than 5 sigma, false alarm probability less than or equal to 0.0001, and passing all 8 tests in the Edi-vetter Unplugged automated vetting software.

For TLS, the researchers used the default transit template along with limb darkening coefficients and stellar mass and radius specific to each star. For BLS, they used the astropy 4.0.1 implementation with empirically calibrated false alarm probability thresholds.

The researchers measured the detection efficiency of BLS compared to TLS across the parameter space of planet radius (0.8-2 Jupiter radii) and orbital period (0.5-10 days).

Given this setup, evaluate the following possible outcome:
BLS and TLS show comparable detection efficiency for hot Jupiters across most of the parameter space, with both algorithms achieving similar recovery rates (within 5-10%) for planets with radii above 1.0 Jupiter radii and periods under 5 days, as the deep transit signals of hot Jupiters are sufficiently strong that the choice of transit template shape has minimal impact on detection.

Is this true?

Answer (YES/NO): YES